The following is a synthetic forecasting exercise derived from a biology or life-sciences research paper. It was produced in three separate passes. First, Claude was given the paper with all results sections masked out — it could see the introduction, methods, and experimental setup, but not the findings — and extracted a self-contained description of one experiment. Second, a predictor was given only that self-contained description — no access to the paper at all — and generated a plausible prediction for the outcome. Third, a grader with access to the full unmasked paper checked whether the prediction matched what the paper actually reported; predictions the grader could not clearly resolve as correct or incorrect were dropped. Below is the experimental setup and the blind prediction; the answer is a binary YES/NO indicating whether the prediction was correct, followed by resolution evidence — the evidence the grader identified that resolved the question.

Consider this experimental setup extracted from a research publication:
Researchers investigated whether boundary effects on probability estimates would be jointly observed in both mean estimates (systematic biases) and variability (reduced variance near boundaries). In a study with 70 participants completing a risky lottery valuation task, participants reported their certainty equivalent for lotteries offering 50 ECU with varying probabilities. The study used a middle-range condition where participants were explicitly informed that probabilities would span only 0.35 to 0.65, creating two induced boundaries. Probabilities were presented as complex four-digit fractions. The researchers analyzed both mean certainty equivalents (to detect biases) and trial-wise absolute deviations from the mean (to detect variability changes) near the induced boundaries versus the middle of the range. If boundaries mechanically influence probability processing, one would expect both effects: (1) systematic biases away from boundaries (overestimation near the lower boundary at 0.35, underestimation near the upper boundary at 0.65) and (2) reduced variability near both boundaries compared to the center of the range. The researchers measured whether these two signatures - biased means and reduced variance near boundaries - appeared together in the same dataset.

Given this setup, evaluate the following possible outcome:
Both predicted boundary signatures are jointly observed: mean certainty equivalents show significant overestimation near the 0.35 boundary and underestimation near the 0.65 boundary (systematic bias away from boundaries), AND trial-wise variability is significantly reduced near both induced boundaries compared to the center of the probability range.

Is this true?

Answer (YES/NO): YES